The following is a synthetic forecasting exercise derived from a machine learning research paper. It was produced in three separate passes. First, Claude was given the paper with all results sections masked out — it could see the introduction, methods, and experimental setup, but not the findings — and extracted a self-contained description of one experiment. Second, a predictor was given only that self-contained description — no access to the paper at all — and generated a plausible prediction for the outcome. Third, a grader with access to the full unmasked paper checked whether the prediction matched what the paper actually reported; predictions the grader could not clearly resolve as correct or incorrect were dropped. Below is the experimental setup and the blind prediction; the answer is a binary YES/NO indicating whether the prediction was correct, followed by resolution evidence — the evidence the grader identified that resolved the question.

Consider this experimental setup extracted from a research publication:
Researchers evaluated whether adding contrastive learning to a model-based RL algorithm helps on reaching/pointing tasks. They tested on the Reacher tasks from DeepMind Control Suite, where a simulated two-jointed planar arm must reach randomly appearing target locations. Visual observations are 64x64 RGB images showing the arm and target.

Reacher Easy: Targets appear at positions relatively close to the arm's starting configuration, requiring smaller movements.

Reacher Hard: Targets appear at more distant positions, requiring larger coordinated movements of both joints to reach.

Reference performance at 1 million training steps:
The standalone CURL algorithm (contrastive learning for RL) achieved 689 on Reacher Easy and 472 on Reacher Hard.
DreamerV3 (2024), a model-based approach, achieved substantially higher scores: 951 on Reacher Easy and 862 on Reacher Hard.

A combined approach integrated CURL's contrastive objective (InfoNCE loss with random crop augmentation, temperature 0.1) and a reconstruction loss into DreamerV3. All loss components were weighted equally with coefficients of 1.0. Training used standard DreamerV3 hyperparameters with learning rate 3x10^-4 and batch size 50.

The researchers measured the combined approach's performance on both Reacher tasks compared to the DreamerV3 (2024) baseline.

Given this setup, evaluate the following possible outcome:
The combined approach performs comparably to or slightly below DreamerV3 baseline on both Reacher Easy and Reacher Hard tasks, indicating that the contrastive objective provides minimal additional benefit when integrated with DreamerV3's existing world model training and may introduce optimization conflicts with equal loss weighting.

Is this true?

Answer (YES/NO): NO